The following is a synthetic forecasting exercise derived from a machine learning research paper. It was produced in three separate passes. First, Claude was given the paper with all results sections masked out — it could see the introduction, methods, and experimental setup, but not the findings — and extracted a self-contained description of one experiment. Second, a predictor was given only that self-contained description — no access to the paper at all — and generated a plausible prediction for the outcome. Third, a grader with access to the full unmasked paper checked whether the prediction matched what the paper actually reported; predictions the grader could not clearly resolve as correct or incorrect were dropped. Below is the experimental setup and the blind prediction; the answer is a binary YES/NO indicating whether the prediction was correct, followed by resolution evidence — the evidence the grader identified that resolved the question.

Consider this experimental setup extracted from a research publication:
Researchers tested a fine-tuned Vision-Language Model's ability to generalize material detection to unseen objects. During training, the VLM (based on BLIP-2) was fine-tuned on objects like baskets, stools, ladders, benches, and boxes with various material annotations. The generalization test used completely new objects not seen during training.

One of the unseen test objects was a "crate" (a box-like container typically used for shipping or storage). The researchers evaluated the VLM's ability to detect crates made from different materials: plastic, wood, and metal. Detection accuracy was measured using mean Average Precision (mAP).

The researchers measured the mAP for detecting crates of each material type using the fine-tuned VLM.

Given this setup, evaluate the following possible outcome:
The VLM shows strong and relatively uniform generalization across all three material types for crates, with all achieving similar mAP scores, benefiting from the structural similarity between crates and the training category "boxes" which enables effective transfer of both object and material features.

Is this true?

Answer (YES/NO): NO